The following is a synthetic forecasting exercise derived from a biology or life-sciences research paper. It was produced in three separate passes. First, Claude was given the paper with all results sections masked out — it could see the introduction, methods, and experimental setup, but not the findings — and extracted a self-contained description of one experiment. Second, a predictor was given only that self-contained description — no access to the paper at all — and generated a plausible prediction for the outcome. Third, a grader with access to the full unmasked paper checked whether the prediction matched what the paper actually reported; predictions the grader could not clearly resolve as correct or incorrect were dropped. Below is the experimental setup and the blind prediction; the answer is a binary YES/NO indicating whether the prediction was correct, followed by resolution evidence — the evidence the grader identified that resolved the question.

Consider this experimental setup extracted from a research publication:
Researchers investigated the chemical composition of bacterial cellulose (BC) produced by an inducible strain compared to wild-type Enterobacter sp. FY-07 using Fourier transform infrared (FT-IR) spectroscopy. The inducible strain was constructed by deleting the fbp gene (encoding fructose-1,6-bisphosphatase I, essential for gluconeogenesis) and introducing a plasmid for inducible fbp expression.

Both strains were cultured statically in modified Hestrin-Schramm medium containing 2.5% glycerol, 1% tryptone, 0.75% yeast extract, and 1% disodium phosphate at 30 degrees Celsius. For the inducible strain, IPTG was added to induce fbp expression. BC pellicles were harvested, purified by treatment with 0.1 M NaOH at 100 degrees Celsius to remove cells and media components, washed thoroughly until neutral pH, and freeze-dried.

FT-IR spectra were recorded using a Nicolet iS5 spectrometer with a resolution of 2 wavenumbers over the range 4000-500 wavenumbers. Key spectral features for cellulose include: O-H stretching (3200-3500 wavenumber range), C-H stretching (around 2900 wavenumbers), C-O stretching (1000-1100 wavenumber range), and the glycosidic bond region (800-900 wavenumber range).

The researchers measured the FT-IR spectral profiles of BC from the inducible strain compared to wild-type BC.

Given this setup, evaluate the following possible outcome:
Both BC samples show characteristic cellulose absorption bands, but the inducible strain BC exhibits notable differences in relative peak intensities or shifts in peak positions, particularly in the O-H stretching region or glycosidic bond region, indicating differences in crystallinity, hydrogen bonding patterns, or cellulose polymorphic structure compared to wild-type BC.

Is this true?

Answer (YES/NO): NO